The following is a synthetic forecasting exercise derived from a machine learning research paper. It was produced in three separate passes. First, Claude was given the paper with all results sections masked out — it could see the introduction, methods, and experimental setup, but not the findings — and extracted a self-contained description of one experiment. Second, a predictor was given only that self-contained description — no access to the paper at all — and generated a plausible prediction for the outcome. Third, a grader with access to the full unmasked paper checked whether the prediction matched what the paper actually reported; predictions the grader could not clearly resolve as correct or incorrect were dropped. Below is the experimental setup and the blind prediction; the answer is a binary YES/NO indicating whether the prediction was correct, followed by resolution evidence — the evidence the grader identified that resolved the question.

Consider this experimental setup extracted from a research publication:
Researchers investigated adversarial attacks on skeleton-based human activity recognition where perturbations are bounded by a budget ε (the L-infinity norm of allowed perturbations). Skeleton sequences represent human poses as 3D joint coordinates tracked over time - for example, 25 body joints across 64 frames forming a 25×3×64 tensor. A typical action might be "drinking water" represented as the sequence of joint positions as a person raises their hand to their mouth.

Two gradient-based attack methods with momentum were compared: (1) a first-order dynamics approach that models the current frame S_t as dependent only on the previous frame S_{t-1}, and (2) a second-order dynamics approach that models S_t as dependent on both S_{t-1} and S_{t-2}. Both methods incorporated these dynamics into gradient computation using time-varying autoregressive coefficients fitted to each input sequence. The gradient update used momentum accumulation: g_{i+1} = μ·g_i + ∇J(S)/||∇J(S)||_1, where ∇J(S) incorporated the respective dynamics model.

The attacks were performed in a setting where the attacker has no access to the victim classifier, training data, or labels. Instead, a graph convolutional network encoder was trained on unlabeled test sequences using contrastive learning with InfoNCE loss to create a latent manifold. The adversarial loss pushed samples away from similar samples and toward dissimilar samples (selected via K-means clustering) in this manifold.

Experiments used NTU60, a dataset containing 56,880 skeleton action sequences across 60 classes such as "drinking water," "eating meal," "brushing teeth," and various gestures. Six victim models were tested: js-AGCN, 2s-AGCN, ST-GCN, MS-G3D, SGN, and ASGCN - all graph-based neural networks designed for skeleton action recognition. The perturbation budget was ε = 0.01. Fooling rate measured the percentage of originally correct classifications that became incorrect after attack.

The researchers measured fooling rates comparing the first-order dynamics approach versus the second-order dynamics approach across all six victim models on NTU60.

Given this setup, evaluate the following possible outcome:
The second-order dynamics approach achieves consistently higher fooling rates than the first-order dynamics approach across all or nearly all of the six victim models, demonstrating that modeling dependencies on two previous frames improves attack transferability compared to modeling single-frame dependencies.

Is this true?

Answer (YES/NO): YES